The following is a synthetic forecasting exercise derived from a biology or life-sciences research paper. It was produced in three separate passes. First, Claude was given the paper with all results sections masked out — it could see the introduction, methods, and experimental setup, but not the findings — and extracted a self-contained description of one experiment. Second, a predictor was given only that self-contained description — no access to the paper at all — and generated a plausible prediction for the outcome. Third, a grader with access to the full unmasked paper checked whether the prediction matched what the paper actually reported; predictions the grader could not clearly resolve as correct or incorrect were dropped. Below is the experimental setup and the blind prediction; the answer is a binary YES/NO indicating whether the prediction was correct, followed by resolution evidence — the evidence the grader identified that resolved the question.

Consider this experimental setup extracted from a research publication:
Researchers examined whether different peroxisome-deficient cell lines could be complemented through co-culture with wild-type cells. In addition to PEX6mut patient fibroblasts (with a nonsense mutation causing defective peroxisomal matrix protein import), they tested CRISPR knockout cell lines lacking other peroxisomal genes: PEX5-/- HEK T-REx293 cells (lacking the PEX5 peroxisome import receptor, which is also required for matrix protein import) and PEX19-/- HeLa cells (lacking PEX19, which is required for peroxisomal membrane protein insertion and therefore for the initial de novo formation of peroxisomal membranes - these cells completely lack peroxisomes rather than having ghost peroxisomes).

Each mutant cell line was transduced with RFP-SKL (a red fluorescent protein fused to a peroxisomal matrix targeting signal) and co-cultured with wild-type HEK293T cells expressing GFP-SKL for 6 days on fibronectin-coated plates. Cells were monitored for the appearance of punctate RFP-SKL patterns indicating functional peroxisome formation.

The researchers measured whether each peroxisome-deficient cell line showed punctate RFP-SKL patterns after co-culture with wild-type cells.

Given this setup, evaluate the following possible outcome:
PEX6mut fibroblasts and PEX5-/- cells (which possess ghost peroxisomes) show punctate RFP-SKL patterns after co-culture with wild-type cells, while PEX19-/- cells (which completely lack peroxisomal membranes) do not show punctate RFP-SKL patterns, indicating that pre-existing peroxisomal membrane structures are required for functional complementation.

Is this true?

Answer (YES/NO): YES